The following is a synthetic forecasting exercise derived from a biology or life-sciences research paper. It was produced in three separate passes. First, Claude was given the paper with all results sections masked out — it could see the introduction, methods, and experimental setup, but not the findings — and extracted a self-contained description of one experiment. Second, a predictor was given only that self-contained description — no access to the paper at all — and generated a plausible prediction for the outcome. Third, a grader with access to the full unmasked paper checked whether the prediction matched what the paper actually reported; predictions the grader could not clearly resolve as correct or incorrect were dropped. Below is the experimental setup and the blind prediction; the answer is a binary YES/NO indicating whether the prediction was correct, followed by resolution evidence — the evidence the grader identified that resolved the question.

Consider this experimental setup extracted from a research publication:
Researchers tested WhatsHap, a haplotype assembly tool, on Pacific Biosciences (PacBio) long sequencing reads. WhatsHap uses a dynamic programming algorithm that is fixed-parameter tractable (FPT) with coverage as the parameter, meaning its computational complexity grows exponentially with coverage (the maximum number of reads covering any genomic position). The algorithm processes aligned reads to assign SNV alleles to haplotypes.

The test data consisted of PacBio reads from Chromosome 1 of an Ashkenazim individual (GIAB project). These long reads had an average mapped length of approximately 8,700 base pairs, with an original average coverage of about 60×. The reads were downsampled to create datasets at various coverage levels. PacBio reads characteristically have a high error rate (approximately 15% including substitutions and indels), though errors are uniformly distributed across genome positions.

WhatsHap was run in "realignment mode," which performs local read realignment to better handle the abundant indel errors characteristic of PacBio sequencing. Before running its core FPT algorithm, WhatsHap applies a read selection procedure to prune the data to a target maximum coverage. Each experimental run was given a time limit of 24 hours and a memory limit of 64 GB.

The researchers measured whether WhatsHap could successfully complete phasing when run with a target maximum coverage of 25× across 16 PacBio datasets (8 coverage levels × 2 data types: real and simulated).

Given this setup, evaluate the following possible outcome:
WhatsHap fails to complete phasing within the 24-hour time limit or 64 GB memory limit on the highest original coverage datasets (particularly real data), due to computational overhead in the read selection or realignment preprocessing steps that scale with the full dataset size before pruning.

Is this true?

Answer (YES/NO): NO